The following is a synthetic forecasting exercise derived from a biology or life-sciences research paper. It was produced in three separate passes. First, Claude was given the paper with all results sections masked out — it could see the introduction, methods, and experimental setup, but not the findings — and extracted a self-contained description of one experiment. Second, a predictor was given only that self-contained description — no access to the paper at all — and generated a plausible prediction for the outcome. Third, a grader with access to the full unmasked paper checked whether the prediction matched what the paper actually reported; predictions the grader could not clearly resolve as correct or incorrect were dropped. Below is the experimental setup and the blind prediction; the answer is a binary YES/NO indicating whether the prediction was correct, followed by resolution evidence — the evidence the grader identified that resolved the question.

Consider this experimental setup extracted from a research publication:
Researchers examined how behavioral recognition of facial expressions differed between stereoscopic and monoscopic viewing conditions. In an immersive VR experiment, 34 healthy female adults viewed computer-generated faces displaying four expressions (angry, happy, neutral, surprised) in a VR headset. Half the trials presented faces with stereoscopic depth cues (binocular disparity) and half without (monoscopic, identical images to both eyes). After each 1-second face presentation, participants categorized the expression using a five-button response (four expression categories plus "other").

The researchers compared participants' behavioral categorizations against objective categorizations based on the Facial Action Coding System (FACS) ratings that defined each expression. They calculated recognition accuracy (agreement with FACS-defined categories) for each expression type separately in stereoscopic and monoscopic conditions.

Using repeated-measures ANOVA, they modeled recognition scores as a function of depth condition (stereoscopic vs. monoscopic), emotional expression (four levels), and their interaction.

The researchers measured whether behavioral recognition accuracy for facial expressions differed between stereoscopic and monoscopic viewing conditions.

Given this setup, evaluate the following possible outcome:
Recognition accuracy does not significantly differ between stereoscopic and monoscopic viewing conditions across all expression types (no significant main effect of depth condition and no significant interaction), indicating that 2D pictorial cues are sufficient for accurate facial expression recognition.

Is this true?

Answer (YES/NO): YES